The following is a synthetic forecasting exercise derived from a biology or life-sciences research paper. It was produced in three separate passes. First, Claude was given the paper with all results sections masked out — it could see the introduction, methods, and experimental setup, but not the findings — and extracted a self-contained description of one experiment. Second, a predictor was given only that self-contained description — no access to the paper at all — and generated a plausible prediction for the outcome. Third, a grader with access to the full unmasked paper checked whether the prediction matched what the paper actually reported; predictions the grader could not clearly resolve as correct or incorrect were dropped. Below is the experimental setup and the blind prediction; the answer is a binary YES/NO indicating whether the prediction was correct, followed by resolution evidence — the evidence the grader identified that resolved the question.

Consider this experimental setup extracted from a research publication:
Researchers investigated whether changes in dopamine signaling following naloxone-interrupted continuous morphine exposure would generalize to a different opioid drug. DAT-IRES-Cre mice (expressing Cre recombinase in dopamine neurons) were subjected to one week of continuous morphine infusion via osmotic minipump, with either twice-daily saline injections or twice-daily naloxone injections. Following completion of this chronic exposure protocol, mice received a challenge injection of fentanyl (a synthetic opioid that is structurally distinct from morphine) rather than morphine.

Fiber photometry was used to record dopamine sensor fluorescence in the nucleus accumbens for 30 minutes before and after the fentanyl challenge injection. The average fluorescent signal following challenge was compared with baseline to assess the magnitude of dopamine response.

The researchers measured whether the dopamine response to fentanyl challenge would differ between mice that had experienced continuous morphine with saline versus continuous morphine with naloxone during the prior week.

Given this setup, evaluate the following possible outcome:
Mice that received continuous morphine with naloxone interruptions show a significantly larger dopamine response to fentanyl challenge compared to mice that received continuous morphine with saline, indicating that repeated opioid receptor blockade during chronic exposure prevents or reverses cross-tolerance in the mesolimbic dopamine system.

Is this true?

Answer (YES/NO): YES